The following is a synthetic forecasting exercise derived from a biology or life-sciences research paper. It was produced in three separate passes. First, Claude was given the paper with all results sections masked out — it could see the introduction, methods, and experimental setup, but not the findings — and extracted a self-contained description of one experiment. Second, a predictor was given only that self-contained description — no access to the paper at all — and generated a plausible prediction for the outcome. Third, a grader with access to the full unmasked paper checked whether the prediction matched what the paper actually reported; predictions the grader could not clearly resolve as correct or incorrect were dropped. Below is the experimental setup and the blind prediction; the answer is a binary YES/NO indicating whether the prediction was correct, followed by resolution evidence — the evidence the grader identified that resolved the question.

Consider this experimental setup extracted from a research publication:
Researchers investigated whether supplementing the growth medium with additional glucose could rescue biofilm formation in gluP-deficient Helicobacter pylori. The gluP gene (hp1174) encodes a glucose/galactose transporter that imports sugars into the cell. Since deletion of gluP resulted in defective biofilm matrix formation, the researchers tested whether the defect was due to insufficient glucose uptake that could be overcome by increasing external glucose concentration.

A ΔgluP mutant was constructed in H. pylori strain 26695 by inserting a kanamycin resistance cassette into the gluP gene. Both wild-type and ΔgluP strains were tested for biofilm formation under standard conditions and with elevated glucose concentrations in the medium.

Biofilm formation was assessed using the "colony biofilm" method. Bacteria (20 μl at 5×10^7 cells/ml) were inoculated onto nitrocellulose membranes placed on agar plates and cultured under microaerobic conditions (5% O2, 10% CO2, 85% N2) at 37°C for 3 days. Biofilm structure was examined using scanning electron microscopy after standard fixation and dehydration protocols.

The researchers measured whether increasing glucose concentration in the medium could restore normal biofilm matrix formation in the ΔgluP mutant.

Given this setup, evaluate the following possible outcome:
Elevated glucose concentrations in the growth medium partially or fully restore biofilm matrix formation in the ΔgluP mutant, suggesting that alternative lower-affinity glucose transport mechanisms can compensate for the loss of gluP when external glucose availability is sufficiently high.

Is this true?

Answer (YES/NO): NO